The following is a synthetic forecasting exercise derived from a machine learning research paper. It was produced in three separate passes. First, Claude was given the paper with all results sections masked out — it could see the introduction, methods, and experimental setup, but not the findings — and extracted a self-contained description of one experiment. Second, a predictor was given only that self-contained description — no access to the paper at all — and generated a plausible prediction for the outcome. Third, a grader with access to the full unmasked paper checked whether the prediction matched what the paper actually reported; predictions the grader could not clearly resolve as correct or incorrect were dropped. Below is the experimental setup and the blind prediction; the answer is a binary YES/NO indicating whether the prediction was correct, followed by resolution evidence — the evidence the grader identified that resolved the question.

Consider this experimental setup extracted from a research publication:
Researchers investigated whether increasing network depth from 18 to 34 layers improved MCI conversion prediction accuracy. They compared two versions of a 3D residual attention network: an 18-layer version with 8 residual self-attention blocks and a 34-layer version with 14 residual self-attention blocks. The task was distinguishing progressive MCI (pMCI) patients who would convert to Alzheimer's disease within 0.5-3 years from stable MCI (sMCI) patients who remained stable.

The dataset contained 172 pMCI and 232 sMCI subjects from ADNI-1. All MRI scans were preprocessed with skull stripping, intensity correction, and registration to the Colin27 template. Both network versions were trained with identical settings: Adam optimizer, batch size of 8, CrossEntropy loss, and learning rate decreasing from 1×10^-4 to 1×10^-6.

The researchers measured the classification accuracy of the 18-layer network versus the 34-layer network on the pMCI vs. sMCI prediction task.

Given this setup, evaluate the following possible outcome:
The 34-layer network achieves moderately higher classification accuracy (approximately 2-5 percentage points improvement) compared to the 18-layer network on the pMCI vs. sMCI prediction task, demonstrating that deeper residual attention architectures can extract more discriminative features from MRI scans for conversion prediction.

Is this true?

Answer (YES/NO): YES